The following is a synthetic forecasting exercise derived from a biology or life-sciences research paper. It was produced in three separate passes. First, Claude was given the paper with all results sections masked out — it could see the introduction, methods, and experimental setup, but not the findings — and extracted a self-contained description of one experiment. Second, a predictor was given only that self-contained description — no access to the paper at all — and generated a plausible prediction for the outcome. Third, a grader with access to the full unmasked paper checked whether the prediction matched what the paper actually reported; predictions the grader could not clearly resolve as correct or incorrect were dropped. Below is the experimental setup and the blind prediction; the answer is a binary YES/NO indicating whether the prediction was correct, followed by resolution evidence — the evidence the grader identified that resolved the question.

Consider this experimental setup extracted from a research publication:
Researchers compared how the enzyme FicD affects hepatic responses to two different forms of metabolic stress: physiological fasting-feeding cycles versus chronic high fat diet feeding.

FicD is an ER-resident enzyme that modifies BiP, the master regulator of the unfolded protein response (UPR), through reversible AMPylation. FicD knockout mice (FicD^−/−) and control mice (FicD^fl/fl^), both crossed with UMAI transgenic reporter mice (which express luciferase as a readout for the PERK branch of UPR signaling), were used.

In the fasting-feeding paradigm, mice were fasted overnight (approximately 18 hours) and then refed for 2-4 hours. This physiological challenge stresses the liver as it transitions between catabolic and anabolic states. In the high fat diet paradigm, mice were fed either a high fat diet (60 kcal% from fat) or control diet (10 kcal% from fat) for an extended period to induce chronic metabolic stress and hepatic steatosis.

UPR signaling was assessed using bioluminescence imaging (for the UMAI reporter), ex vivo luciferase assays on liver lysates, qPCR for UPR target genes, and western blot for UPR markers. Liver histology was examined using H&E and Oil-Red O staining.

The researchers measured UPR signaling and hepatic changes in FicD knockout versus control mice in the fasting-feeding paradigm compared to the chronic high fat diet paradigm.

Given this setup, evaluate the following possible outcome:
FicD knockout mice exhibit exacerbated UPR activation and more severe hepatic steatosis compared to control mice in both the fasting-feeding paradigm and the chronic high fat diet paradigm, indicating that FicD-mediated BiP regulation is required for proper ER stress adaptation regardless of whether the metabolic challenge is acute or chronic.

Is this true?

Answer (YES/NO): NO